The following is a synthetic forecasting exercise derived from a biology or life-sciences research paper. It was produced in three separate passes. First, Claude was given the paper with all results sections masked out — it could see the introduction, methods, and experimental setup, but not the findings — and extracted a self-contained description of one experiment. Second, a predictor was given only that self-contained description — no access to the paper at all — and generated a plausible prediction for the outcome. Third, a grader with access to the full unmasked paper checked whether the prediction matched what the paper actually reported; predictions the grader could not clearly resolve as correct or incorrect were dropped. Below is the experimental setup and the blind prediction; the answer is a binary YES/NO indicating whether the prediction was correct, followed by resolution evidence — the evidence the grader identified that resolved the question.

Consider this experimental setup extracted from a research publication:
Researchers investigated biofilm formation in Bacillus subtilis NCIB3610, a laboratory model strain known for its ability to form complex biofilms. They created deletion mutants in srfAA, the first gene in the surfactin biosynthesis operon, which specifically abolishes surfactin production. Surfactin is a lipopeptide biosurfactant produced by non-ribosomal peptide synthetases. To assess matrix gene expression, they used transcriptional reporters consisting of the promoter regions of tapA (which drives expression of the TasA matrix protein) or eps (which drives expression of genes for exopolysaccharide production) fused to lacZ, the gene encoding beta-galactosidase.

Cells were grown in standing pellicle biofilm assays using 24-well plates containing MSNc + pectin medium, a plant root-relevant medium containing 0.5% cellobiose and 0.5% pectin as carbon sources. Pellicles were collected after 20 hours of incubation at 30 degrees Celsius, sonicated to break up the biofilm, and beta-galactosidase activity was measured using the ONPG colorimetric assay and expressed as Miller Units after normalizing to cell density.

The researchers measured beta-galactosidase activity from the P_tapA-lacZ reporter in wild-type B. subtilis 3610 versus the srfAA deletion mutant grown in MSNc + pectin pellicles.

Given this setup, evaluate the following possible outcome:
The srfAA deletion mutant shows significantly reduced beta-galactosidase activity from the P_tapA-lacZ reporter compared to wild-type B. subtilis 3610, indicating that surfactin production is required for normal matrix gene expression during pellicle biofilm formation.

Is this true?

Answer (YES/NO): NO